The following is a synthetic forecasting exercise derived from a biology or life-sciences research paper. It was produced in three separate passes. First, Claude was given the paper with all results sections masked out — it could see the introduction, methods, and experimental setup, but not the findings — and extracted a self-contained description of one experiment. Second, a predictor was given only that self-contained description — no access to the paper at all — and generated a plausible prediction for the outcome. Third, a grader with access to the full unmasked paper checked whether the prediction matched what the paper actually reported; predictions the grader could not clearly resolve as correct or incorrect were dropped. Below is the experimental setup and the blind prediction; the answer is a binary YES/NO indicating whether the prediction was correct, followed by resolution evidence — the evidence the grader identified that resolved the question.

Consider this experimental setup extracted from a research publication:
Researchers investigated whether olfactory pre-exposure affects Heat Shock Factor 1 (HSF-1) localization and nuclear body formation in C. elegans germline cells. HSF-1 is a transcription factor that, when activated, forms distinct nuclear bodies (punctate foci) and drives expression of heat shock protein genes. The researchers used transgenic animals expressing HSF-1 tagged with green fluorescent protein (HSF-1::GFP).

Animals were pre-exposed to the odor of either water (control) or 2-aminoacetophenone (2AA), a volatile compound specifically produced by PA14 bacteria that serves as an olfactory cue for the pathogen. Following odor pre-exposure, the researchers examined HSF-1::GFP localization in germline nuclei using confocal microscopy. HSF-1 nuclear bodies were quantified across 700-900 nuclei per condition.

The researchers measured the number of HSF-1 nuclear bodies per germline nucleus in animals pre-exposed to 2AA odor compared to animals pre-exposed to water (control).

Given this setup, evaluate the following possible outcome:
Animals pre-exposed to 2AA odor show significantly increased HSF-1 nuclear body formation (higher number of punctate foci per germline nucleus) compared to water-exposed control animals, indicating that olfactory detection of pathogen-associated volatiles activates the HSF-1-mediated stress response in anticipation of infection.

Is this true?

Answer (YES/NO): NO